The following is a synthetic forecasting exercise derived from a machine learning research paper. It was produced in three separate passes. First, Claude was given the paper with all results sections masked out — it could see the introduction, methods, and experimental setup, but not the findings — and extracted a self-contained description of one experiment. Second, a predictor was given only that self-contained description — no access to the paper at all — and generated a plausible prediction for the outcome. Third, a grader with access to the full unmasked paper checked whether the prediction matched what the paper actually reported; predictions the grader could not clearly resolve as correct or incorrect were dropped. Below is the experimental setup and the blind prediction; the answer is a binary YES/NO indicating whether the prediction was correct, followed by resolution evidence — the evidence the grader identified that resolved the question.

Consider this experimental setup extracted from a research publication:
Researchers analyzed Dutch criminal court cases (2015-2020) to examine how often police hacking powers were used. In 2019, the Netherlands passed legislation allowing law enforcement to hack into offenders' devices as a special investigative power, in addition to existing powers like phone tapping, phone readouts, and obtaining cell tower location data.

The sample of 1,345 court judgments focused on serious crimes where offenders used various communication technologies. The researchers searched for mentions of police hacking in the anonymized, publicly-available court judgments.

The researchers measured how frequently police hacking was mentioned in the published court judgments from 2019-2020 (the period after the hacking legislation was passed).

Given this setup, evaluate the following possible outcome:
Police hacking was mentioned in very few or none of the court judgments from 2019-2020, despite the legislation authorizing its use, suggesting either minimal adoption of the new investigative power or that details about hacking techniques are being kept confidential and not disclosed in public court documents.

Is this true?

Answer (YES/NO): YES